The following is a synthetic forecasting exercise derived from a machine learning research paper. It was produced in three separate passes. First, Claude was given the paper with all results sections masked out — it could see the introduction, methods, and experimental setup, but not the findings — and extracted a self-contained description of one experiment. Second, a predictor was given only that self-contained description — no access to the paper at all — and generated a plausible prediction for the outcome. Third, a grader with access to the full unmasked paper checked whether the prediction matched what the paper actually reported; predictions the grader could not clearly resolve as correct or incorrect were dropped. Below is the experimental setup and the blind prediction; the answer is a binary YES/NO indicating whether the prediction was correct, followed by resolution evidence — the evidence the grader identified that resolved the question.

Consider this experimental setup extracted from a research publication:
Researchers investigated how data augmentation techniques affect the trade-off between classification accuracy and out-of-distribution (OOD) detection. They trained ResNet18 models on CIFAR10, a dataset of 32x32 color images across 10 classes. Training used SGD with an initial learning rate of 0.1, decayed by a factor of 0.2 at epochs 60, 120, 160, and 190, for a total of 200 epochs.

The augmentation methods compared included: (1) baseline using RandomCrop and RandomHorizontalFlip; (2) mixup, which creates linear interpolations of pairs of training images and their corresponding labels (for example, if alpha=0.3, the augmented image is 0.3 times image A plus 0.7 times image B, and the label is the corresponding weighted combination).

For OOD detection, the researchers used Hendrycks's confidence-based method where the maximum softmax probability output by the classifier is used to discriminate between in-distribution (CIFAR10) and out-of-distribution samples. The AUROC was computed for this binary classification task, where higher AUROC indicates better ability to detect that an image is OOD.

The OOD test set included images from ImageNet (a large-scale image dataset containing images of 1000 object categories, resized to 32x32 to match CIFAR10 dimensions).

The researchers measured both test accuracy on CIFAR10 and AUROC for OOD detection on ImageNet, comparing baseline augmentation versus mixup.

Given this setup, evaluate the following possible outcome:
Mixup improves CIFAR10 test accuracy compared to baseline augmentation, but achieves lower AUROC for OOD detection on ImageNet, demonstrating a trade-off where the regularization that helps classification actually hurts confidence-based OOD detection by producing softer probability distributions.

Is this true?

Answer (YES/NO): YES